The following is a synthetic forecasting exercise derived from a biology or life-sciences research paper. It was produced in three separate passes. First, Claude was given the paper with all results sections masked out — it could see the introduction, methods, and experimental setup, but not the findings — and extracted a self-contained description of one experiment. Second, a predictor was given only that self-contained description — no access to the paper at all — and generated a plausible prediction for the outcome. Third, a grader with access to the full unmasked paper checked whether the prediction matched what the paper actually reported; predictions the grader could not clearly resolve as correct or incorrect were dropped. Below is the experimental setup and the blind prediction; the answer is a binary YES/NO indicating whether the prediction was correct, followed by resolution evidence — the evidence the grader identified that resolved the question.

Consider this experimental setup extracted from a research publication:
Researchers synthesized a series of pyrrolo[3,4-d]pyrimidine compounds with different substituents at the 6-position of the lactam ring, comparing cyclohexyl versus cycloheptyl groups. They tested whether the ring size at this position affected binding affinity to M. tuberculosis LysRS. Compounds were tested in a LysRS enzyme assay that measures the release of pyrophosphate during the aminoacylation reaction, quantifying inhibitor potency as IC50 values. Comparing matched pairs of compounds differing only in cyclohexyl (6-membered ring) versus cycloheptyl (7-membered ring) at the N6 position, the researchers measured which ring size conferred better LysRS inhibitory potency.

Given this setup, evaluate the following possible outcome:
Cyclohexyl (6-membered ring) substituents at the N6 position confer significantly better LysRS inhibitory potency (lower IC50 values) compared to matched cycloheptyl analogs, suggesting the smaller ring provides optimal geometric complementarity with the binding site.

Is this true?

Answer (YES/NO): NO